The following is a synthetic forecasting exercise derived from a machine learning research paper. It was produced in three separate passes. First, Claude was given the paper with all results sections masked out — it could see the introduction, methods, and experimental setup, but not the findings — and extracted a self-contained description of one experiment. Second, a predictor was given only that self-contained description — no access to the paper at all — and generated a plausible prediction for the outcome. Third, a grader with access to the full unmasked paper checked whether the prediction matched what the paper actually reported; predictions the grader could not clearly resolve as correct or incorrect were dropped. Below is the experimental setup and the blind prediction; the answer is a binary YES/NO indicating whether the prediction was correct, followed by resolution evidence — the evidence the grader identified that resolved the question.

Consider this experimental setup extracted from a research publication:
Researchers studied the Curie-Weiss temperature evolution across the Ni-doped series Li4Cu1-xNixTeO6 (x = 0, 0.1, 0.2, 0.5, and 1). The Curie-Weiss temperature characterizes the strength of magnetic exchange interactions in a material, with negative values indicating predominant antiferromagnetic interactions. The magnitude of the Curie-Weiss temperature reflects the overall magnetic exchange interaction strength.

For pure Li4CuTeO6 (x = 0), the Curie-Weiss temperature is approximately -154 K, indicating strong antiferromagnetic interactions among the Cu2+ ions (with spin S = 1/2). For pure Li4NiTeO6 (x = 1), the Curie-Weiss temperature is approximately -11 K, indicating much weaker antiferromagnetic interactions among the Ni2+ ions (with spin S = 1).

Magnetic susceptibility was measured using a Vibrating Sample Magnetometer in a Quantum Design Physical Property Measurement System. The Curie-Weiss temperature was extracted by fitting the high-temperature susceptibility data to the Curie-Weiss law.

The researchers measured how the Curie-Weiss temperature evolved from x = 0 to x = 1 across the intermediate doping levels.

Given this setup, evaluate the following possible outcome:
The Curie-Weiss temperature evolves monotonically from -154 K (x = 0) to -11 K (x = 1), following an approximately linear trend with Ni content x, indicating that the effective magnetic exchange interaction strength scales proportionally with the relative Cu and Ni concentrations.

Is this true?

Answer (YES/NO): NO